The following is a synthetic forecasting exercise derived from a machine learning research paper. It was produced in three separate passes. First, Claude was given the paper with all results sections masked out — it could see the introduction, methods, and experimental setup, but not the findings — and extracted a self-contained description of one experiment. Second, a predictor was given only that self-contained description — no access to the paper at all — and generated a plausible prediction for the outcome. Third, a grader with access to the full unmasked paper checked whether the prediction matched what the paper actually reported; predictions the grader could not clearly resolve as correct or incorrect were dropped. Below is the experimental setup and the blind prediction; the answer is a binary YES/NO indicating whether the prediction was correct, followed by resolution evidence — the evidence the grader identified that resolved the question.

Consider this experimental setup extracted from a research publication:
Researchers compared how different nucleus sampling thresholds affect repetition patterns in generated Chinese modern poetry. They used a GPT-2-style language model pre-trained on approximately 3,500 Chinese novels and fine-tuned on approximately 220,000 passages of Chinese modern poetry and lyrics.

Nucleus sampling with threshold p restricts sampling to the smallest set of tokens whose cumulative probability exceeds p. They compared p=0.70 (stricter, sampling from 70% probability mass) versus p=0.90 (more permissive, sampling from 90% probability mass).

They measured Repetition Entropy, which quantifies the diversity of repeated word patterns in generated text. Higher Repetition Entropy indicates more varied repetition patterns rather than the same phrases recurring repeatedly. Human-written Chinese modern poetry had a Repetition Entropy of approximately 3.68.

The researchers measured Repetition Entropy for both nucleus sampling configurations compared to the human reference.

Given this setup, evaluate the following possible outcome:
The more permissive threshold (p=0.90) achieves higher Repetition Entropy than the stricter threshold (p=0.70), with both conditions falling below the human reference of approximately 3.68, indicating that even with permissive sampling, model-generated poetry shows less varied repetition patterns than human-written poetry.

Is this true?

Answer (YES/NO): YES